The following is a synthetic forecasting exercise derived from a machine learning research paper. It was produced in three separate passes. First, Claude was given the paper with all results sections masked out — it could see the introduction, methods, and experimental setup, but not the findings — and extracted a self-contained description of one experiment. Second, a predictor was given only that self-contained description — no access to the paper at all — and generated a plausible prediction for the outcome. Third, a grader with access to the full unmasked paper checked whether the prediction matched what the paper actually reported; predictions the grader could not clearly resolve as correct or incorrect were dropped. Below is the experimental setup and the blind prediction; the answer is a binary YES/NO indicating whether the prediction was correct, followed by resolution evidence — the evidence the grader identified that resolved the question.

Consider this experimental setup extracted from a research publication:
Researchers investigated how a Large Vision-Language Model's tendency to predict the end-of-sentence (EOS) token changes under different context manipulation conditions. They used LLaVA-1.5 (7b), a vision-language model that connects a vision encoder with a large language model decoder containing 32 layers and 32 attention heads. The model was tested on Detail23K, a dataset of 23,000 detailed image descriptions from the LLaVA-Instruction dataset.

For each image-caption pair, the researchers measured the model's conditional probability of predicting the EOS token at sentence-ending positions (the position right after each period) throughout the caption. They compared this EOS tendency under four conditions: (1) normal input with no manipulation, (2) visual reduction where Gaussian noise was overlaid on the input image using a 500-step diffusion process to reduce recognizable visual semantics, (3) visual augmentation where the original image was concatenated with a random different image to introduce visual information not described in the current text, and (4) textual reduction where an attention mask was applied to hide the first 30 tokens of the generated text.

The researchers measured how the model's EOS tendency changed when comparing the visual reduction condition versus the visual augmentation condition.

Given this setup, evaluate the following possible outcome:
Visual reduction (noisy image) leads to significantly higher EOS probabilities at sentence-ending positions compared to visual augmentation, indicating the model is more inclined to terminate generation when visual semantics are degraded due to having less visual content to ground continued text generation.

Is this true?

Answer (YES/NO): YES